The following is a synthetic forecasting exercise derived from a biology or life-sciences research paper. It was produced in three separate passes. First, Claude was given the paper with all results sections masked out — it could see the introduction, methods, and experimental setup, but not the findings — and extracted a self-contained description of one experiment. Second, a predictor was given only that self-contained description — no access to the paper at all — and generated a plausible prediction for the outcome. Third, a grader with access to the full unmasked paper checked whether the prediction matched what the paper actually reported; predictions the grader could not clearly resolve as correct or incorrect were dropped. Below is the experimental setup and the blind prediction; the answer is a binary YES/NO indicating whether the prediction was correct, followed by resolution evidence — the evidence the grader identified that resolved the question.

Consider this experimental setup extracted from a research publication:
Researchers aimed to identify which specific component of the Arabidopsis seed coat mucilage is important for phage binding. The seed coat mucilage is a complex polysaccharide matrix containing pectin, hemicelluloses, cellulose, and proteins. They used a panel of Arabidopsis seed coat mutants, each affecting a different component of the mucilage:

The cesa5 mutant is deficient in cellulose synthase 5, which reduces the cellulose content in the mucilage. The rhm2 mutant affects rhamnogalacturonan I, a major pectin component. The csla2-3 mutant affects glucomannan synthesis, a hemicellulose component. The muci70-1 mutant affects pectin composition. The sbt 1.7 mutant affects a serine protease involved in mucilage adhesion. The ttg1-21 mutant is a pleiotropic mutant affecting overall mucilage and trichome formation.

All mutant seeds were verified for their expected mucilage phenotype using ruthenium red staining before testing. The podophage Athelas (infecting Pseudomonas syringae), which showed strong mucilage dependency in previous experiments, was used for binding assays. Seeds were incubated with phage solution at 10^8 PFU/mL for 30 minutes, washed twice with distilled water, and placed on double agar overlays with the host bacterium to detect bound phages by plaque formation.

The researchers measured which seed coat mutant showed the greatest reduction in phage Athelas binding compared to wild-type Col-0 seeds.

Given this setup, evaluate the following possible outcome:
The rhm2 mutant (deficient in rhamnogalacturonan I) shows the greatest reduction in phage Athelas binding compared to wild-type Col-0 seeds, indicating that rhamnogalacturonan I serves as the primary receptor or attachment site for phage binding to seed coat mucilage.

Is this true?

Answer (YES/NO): NO